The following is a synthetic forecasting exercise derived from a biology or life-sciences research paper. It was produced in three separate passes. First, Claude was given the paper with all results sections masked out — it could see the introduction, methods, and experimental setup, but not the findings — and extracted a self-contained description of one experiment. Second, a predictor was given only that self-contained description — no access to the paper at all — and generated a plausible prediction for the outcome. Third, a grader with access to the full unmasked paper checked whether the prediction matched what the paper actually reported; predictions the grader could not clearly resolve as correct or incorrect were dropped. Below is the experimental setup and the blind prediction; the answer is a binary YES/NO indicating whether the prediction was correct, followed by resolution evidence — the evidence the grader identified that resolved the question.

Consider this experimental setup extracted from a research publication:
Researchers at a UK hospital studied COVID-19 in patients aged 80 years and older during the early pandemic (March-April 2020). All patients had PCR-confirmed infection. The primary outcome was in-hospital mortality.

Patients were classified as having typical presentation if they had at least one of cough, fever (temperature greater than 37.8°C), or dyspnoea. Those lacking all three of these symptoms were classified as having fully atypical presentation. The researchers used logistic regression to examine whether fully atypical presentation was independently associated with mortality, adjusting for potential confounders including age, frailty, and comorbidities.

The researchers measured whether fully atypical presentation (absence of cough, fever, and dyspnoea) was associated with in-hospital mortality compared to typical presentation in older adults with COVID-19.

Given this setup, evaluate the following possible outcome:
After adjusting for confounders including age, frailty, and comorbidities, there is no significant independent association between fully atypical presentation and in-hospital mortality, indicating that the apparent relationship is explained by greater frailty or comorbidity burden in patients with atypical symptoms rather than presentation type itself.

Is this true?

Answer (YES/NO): NO